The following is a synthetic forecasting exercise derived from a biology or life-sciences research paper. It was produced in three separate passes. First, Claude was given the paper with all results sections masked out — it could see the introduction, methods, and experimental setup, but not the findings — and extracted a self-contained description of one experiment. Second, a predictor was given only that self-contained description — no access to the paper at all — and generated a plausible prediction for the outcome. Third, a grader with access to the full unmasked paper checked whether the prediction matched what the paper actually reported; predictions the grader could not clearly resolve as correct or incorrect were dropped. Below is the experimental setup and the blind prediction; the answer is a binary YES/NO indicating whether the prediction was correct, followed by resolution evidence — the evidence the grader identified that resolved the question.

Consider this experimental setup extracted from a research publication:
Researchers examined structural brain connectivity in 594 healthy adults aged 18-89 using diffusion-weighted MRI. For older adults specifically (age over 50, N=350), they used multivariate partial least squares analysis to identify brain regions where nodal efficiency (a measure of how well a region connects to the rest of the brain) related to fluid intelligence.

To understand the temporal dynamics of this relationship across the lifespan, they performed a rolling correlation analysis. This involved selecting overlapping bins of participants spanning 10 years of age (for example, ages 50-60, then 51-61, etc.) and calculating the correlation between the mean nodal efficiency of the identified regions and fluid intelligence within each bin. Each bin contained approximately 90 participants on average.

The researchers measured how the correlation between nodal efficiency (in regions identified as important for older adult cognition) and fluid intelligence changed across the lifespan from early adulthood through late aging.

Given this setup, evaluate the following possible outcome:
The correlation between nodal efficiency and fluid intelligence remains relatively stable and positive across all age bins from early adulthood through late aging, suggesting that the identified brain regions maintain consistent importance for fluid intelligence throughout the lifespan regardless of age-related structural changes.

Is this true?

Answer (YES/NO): NO